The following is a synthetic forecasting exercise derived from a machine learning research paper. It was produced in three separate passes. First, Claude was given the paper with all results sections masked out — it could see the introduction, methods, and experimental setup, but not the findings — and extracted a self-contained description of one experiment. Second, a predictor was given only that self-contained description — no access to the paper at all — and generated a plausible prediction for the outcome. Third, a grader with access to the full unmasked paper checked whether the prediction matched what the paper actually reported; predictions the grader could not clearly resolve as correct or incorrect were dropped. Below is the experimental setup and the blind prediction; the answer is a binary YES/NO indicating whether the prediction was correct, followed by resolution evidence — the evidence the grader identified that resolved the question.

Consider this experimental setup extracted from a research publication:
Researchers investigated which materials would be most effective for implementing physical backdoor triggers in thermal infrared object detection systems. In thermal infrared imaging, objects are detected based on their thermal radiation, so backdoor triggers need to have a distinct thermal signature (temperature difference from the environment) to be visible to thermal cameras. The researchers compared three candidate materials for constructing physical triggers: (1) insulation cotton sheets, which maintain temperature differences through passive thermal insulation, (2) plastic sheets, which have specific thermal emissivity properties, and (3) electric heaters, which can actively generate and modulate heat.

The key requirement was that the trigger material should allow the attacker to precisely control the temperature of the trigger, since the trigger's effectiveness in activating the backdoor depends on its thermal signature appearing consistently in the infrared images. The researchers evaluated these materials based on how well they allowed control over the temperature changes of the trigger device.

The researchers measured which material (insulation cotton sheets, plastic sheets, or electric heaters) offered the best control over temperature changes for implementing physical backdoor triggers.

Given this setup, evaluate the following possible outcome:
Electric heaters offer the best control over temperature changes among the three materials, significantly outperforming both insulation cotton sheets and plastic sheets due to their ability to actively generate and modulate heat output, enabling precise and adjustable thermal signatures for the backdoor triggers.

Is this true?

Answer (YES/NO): YES